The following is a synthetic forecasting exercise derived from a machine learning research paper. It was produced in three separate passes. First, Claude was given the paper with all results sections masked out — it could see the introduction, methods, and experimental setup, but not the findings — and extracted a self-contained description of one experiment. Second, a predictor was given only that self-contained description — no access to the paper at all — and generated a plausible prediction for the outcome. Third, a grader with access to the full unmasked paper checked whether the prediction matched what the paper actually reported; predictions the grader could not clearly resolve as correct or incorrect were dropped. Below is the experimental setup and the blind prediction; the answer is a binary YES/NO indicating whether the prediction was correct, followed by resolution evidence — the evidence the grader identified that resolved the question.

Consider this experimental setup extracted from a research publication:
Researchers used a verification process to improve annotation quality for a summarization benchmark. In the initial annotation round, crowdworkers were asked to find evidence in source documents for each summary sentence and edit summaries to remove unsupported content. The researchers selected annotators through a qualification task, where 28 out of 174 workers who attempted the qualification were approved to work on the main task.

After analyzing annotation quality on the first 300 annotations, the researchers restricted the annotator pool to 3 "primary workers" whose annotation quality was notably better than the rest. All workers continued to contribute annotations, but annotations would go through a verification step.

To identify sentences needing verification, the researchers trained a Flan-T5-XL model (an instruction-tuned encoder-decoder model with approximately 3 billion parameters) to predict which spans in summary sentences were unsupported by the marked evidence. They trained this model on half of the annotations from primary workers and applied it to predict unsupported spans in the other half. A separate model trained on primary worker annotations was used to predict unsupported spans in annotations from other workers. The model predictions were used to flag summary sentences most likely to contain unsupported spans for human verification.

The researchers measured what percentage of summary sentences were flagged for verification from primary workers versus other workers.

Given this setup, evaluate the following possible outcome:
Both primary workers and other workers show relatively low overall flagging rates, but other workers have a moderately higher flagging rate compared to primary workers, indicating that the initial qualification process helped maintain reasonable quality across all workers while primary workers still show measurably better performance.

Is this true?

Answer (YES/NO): NO